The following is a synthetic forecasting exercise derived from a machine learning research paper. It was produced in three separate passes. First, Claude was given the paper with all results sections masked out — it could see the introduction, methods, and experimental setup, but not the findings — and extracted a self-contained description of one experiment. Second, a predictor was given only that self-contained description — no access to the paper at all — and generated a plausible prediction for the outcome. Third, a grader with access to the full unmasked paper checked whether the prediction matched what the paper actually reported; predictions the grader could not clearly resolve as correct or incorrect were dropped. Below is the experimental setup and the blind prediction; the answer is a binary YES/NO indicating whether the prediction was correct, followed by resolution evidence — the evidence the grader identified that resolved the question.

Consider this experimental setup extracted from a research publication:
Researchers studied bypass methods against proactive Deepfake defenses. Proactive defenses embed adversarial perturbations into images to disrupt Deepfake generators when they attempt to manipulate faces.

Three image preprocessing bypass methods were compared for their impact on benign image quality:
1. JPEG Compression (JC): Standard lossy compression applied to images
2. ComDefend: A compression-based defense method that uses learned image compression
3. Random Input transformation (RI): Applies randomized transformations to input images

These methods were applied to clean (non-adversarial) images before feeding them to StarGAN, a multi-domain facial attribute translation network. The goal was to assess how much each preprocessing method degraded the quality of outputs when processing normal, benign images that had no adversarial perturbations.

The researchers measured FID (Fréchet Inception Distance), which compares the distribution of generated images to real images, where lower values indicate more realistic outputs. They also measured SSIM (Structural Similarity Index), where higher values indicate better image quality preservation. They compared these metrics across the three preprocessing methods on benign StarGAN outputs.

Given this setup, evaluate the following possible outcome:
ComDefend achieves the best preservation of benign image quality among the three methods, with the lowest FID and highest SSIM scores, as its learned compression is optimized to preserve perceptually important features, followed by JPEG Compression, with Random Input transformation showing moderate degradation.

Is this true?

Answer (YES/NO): NO